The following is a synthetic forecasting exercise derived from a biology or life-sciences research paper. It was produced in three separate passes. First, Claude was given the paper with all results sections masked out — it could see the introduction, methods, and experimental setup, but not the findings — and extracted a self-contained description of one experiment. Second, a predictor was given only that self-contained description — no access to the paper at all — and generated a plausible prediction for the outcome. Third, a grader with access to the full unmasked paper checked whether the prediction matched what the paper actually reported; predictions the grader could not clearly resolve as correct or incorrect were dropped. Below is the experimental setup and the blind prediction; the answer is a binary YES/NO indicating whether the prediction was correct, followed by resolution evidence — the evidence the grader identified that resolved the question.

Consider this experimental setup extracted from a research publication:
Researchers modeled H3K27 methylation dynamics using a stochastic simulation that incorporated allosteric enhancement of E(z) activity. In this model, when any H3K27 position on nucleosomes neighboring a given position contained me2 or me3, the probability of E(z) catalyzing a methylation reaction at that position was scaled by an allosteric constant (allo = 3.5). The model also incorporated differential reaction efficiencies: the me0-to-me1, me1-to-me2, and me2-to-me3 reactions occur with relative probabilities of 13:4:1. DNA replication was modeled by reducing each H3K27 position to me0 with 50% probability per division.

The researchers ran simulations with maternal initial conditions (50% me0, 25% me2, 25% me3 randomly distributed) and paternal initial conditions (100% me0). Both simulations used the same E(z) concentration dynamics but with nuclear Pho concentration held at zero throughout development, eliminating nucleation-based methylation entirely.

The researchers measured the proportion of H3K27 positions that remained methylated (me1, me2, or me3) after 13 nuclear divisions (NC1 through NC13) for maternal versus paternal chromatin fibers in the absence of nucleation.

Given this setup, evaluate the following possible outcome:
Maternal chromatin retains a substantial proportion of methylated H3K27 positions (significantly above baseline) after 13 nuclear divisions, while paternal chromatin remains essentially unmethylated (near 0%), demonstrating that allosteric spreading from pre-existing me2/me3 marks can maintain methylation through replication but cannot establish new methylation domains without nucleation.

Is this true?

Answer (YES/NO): YES